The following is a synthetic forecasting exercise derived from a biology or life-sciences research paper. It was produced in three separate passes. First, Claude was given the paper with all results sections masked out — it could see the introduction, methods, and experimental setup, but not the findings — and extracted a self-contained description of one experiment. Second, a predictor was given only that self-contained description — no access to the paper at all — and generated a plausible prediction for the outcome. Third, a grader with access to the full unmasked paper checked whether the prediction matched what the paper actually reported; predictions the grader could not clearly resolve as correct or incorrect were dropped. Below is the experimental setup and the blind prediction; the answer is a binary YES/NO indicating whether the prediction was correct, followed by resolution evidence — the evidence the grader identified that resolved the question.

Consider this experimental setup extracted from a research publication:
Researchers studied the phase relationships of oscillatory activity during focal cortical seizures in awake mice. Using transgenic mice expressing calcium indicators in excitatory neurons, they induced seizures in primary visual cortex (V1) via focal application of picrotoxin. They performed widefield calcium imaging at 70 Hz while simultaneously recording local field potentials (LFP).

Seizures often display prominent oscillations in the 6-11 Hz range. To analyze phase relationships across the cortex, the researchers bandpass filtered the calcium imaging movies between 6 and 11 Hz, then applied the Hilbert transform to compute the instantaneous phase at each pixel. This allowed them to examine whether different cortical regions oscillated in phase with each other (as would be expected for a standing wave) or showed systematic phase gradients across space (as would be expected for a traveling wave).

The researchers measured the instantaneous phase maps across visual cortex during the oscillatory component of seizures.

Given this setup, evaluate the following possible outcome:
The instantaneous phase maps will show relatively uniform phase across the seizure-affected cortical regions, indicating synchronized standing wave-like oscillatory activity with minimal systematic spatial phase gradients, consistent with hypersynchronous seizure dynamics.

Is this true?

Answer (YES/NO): NO